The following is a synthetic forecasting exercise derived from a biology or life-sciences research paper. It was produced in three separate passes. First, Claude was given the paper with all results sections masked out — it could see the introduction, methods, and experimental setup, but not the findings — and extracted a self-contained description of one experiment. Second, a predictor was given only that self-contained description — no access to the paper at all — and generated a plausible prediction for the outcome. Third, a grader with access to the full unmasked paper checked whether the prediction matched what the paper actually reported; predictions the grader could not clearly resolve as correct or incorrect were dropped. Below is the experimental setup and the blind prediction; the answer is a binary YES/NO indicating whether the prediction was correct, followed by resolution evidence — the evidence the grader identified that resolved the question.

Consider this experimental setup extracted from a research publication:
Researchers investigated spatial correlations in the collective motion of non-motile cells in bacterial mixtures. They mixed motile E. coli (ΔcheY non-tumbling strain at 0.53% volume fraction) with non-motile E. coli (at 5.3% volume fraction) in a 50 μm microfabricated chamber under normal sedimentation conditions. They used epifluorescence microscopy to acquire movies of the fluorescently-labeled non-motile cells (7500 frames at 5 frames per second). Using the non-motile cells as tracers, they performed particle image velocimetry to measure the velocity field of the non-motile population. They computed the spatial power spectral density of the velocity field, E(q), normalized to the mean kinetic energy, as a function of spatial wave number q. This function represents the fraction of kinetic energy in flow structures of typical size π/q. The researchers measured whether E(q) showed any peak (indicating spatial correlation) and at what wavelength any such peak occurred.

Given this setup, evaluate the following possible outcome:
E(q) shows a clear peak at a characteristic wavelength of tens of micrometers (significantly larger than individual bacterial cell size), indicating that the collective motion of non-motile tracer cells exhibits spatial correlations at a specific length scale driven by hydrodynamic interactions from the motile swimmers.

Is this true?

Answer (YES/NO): YES